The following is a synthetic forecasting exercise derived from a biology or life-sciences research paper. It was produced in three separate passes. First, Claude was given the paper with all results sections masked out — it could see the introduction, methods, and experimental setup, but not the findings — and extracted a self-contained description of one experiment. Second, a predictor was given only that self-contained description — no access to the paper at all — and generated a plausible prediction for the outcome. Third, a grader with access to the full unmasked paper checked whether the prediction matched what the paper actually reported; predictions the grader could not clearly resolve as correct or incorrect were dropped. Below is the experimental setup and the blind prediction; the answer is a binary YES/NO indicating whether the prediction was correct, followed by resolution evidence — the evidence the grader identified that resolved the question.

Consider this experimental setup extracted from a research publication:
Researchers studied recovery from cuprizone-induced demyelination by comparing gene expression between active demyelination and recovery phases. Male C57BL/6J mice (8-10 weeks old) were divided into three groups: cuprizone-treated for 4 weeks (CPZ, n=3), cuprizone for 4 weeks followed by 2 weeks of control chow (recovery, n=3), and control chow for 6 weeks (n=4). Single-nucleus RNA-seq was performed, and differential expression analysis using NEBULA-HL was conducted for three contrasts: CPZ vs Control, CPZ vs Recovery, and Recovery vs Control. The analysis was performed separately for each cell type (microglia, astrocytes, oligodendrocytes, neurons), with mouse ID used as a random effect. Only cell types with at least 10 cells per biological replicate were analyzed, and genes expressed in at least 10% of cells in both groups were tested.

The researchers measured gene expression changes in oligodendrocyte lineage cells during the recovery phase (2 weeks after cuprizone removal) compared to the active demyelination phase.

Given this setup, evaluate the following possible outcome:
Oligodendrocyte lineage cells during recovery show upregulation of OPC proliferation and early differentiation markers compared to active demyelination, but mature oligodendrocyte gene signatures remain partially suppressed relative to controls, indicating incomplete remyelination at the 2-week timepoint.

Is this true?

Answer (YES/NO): NO